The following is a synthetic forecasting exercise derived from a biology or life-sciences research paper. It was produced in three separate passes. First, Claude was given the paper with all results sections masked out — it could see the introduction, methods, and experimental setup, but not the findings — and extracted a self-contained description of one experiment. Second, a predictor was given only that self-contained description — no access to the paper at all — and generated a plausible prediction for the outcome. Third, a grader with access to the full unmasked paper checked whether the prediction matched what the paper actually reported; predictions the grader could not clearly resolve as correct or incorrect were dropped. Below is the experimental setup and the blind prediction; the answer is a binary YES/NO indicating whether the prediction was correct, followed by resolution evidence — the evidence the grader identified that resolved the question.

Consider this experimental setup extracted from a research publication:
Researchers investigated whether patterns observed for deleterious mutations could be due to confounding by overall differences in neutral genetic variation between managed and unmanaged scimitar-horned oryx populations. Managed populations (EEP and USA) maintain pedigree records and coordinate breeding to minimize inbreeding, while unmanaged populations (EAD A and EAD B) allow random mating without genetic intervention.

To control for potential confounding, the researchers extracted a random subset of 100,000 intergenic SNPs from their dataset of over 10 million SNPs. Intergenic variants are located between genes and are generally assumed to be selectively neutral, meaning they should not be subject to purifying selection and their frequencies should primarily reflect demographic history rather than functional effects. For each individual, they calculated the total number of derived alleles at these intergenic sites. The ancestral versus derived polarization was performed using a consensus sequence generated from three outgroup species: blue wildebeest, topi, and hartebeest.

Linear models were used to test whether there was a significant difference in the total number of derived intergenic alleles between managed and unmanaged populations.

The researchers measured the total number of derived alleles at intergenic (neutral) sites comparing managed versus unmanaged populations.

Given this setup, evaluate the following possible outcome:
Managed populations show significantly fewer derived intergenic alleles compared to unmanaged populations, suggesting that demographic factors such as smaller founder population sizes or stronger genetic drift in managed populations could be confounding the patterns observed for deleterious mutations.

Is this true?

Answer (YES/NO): NO